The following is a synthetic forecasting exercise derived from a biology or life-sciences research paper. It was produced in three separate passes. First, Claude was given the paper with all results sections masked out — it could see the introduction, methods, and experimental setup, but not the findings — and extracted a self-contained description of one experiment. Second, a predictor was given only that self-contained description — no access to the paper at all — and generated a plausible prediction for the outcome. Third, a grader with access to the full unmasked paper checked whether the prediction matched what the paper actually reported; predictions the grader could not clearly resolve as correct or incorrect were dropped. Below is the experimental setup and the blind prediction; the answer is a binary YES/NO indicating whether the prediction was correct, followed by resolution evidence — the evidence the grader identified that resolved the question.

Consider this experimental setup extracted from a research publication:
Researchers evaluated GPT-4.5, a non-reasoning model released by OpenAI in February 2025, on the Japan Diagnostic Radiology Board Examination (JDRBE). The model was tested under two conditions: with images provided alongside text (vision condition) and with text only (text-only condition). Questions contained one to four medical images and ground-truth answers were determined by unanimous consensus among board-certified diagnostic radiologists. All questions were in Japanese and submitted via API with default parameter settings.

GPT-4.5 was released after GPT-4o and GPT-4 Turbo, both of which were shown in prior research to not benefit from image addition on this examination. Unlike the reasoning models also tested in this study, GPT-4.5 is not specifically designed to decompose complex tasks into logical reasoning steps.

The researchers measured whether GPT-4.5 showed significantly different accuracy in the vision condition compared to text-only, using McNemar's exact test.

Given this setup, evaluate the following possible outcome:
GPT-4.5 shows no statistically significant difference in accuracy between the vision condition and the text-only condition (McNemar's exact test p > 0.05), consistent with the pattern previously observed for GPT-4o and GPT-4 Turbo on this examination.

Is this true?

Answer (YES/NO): NO